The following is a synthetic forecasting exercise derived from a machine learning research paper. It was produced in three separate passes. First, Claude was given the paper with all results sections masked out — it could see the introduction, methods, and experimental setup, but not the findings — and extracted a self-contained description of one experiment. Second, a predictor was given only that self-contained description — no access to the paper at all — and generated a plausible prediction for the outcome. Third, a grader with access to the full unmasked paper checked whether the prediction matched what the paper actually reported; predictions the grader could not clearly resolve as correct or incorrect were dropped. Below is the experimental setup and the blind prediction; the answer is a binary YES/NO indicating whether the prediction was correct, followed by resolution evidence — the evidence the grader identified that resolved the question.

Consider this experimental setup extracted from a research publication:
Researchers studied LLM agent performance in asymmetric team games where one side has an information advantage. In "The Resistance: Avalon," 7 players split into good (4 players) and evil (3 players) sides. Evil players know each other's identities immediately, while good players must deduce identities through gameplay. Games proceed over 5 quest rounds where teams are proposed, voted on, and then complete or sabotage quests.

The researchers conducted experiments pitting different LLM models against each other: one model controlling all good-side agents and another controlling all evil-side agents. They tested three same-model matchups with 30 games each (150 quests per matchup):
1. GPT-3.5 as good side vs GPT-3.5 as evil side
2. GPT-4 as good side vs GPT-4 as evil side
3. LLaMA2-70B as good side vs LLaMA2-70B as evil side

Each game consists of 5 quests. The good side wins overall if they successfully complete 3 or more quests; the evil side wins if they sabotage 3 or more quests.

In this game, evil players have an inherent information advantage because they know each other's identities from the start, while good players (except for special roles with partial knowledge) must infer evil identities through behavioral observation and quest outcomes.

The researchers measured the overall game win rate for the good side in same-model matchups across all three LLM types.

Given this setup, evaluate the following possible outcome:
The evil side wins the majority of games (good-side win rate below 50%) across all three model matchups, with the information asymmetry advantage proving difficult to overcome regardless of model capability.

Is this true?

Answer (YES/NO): NO